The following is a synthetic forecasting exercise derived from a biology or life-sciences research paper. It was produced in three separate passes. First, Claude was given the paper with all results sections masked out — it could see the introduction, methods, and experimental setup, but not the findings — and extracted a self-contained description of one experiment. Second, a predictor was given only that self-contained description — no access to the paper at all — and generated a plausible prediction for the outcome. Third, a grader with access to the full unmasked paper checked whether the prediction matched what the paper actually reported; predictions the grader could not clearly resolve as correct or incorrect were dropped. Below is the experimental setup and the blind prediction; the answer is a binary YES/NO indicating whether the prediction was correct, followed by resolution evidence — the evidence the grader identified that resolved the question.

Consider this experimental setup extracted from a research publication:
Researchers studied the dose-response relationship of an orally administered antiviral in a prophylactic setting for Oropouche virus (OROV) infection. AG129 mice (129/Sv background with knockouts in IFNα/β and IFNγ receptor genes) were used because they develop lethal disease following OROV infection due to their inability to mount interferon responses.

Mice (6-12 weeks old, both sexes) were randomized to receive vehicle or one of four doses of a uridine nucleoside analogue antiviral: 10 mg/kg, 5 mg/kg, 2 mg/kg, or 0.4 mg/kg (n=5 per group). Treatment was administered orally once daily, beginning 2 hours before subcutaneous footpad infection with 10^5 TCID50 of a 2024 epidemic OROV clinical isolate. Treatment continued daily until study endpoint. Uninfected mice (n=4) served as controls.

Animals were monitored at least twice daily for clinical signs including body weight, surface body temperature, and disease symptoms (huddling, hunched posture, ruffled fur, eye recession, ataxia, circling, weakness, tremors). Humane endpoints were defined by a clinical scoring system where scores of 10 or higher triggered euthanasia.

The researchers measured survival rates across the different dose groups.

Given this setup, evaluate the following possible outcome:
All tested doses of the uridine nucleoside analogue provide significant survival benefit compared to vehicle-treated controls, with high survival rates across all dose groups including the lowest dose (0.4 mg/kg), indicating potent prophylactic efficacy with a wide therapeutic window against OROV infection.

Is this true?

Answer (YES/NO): YES